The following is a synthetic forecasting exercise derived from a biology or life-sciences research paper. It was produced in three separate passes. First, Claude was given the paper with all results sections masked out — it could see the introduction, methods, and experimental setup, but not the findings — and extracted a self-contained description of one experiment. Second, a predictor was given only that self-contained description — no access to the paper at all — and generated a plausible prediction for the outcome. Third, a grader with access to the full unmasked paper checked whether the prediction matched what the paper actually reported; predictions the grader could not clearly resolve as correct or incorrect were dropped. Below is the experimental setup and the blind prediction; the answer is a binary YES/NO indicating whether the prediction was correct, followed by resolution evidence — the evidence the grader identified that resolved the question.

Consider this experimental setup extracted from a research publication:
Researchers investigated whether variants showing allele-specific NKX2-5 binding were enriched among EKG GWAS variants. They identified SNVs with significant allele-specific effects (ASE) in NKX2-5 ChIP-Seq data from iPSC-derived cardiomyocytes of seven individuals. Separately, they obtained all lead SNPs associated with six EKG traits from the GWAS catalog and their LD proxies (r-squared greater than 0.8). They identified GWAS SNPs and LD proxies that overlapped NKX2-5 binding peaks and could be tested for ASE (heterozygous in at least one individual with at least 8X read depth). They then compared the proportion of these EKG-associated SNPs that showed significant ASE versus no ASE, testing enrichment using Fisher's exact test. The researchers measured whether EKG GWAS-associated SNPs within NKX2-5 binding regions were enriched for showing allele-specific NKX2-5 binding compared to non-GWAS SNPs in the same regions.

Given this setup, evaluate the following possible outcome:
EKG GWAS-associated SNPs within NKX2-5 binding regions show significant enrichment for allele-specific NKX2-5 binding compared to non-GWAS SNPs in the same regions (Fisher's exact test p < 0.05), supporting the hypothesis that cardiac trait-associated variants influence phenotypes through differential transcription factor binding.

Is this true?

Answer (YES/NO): YES